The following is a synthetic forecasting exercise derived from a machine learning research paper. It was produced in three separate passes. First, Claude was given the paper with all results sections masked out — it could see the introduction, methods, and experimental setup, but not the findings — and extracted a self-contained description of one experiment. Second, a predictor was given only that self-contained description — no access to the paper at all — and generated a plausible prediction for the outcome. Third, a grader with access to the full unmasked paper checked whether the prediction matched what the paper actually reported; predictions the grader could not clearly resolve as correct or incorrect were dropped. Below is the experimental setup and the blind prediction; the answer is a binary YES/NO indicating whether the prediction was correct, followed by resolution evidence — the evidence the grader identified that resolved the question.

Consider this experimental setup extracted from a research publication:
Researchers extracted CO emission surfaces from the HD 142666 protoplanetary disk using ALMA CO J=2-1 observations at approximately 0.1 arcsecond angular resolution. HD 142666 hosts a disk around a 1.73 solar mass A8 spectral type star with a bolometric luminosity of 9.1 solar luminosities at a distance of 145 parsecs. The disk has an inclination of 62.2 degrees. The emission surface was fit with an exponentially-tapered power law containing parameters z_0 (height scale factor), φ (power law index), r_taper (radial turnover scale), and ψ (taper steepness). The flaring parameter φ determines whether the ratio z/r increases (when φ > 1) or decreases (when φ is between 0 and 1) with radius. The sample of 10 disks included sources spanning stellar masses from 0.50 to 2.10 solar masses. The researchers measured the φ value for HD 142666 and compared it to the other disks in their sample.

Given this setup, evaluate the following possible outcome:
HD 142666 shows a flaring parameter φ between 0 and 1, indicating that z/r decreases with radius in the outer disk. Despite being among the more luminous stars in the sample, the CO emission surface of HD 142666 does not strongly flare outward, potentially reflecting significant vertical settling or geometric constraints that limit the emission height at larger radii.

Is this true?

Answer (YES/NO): YES